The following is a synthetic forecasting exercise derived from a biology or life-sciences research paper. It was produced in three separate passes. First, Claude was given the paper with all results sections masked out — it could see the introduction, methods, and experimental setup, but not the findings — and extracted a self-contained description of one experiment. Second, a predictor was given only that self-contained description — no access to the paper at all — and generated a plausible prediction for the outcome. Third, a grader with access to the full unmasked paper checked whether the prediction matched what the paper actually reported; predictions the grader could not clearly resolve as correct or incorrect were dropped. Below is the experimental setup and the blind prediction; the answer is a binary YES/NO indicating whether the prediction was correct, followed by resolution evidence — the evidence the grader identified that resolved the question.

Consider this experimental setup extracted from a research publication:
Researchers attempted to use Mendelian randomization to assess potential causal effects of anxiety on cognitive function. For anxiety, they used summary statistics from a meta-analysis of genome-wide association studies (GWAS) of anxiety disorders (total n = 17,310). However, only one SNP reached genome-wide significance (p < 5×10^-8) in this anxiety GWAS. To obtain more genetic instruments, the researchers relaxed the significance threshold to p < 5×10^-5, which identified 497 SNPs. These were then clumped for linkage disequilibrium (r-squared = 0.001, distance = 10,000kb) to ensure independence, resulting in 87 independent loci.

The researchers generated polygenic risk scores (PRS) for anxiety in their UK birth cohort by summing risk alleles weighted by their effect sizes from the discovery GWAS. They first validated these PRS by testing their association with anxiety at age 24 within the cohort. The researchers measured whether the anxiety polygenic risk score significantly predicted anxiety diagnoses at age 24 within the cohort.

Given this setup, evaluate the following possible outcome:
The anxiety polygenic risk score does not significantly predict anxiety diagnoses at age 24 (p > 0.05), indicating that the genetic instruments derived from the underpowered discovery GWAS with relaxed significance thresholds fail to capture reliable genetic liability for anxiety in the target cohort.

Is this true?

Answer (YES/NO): YES